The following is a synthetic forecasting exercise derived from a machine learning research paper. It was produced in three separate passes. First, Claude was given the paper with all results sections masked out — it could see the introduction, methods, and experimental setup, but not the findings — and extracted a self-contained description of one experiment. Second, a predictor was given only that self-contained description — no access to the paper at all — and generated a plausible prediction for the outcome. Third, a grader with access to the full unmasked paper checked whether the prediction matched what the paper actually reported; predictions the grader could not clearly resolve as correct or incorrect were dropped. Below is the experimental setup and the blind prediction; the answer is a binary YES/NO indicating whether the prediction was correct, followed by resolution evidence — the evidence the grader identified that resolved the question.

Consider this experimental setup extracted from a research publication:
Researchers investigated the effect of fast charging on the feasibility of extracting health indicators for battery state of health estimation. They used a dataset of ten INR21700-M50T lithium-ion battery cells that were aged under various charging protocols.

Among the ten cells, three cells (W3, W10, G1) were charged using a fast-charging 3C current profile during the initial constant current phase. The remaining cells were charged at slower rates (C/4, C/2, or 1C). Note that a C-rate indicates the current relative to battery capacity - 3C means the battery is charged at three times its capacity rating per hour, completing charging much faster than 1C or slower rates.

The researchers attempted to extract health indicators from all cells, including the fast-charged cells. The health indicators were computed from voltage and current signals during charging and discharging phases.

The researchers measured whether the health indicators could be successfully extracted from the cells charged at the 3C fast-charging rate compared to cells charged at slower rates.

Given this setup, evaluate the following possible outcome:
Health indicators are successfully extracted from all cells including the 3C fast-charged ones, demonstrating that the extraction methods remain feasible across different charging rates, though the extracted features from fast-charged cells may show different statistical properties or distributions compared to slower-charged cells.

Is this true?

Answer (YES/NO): NO